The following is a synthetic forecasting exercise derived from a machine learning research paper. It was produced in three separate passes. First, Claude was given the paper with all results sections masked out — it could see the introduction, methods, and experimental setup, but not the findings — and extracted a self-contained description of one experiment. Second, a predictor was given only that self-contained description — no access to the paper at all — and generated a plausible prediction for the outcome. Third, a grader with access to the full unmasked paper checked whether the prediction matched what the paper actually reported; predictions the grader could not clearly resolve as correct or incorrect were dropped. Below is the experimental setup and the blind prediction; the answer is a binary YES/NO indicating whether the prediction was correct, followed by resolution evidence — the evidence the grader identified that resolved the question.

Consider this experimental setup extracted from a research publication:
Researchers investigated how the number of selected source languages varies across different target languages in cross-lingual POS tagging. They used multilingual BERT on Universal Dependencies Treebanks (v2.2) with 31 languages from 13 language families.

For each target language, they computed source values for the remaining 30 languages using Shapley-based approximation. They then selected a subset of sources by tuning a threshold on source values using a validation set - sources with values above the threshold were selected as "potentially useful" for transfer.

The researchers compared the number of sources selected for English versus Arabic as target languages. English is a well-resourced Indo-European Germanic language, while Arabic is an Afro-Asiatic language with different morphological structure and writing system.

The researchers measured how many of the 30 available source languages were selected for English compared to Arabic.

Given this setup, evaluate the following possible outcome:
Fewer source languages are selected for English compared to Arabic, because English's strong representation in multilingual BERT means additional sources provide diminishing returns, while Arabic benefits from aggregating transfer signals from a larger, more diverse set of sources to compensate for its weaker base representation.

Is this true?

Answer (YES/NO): YES